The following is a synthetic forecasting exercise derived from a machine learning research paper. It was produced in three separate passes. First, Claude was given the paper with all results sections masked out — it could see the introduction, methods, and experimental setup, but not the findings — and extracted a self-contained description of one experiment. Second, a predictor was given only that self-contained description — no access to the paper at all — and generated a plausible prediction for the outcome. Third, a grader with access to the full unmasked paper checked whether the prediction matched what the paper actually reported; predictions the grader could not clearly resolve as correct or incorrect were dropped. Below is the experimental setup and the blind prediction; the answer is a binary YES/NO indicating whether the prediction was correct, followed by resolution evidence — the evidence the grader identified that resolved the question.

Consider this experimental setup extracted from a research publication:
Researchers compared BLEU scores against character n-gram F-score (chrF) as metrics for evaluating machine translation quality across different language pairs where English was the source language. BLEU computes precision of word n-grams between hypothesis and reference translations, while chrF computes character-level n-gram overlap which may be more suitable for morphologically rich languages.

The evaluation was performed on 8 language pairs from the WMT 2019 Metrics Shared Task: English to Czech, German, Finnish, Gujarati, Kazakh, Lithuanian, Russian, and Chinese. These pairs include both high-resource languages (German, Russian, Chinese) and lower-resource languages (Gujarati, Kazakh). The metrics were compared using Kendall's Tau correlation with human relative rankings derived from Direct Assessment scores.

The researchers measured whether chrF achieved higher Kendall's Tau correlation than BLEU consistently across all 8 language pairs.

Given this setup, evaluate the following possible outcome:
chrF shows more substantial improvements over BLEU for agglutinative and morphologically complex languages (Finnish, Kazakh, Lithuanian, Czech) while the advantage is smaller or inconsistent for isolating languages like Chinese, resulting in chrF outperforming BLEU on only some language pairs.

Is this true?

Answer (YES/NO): NO